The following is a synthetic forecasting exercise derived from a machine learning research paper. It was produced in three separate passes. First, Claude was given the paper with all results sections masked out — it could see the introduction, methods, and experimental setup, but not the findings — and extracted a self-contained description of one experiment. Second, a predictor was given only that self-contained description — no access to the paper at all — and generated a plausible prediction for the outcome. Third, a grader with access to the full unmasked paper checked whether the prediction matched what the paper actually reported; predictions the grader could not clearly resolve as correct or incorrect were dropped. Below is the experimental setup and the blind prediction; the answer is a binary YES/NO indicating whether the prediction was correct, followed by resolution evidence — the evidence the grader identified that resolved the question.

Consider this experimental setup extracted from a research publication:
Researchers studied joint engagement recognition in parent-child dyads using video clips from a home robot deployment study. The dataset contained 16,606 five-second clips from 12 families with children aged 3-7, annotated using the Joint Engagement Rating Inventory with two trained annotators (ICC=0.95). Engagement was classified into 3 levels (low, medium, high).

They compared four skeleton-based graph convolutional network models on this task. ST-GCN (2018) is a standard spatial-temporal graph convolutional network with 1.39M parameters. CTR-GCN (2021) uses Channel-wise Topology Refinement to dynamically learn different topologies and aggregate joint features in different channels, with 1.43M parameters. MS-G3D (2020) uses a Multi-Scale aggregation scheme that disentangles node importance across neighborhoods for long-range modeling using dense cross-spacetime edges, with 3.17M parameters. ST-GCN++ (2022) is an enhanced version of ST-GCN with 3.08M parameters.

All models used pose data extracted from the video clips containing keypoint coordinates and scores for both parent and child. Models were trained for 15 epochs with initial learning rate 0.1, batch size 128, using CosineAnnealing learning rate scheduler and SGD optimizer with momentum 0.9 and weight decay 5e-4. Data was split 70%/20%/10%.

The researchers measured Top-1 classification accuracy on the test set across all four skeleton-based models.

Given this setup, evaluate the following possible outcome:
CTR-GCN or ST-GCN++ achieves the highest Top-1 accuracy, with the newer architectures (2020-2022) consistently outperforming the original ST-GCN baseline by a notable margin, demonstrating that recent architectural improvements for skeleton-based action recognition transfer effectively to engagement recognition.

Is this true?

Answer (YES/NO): YES